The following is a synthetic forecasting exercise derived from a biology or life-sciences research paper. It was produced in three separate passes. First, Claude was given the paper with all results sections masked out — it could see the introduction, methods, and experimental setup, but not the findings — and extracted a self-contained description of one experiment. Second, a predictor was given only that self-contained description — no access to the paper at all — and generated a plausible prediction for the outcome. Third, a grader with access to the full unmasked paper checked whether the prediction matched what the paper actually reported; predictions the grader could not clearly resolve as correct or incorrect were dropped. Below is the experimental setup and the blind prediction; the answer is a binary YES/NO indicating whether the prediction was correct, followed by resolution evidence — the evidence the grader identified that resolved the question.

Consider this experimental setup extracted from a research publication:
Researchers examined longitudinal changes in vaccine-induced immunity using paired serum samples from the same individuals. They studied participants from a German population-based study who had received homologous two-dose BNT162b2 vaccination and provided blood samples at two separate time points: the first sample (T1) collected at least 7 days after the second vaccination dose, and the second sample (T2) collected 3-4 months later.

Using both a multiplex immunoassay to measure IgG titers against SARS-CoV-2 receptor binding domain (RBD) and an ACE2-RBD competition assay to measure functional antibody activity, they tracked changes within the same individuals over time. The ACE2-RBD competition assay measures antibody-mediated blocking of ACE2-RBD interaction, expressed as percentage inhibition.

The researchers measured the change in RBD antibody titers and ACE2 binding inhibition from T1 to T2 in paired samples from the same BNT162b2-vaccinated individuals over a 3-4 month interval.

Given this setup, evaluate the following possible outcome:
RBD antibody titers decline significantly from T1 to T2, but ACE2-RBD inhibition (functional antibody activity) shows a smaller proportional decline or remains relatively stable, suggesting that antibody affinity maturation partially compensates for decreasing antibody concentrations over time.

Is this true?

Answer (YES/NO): YES